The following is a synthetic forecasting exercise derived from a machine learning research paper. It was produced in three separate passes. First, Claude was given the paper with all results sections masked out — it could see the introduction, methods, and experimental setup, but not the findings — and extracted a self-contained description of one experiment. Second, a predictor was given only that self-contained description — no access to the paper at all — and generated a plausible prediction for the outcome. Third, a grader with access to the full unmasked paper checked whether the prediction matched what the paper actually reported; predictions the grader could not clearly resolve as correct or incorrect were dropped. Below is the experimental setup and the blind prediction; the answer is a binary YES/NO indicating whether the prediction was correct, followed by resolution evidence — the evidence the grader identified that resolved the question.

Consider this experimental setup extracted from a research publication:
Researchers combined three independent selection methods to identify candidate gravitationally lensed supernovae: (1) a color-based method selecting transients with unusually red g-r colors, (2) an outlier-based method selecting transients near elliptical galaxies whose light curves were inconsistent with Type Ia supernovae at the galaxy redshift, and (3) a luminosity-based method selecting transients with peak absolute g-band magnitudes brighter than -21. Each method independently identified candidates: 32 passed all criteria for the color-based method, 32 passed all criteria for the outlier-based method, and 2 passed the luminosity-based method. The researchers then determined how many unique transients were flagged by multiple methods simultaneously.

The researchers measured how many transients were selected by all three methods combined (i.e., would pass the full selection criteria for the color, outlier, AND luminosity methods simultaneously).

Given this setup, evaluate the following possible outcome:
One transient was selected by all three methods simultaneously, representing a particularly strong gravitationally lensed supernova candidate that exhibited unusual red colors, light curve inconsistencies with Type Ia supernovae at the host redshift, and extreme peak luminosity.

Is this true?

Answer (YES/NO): NO